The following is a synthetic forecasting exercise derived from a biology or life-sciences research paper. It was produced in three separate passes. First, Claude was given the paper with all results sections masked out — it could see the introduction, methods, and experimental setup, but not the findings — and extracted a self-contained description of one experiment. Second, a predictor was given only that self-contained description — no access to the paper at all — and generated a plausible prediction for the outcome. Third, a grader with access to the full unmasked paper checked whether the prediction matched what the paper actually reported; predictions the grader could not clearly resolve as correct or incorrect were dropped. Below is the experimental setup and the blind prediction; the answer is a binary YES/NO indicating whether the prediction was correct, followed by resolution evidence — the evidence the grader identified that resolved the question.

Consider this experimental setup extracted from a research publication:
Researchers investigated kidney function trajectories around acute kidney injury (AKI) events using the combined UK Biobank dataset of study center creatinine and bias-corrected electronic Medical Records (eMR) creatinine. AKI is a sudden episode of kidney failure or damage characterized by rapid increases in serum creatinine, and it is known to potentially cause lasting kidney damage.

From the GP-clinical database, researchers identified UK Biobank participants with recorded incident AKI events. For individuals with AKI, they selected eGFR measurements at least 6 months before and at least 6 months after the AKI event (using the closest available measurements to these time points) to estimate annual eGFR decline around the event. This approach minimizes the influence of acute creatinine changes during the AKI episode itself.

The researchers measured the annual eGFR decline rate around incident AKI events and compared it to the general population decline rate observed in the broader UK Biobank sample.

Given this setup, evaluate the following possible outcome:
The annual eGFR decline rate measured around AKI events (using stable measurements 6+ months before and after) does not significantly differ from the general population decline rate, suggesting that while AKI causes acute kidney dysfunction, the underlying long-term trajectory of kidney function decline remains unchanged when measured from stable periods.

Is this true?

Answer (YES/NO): NO